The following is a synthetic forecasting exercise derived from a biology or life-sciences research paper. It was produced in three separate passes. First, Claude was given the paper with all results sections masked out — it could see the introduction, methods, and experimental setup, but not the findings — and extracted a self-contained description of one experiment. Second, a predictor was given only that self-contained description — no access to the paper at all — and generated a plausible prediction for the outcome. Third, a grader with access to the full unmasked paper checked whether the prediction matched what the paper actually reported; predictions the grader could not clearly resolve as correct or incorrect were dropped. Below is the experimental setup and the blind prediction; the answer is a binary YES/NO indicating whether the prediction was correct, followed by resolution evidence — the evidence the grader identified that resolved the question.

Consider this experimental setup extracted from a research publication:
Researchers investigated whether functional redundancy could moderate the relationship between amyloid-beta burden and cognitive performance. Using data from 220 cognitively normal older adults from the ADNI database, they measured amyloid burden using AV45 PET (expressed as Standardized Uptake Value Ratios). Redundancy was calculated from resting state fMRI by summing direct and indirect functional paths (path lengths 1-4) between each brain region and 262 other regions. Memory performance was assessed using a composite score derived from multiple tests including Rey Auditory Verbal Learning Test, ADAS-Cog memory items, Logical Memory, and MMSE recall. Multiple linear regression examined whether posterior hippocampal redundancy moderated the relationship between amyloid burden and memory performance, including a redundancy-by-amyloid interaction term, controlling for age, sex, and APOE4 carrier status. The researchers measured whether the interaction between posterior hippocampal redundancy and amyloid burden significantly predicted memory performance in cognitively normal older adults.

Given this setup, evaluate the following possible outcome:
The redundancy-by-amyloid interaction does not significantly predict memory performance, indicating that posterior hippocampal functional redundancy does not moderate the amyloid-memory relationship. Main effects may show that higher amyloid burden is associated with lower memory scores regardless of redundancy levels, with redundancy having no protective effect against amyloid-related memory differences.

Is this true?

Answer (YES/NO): YES